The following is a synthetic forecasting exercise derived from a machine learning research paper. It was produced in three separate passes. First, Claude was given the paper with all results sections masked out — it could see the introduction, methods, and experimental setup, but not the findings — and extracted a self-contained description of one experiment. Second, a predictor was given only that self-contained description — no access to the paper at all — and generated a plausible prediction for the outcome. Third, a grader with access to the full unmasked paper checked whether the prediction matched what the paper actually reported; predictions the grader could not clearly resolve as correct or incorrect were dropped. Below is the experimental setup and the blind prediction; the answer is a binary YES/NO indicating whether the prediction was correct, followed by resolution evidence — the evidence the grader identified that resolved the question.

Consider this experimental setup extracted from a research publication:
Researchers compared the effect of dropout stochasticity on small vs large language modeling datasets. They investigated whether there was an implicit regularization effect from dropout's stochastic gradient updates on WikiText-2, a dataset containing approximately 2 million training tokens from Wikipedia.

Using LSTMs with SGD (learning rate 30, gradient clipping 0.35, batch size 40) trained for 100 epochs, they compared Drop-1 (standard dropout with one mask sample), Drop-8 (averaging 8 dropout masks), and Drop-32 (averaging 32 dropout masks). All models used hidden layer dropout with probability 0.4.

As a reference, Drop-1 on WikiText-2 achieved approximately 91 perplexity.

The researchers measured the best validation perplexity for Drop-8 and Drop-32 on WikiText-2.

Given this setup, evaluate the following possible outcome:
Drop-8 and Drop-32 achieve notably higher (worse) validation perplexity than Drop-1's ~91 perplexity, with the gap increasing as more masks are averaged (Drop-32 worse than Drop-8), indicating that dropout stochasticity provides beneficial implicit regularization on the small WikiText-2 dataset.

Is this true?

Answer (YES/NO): YES